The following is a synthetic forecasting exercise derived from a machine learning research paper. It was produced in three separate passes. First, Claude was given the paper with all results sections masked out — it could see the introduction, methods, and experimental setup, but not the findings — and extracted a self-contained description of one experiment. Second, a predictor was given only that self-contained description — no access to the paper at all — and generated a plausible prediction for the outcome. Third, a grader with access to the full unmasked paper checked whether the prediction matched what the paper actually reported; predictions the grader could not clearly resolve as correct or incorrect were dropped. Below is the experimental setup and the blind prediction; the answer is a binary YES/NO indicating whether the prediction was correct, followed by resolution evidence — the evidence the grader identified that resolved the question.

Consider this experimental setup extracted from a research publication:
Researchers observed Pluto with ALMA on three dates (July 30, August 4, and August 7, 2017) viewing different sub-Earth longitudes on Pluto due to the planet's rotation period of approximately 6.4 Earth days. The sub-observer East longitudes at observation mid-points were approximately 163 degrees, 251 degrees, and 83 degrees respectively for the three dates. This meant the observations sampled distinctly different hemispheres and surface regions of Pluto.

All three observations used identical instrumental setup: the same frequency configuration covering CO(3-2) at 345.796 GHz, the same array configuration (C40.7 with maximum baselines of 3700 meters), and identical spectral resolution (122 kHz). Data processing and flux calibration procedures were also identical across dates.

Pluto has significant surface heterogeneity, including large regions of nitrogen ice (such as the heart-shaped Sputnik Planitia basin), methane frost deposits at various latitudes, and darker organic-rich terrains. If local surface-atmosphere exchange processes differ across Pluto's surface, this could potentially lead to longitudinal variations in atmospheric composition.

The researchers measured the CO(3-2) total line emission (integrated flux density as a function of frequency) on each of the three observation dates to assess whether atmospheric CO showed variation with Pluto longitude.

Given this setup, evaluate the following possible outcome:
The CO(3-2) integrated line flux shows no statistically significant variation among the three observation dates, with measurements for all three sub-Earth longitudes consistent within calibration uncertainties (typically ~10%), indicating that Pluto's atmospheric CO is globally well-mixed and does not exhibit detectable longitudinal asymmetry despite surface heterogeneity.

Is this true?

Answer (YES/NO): YES